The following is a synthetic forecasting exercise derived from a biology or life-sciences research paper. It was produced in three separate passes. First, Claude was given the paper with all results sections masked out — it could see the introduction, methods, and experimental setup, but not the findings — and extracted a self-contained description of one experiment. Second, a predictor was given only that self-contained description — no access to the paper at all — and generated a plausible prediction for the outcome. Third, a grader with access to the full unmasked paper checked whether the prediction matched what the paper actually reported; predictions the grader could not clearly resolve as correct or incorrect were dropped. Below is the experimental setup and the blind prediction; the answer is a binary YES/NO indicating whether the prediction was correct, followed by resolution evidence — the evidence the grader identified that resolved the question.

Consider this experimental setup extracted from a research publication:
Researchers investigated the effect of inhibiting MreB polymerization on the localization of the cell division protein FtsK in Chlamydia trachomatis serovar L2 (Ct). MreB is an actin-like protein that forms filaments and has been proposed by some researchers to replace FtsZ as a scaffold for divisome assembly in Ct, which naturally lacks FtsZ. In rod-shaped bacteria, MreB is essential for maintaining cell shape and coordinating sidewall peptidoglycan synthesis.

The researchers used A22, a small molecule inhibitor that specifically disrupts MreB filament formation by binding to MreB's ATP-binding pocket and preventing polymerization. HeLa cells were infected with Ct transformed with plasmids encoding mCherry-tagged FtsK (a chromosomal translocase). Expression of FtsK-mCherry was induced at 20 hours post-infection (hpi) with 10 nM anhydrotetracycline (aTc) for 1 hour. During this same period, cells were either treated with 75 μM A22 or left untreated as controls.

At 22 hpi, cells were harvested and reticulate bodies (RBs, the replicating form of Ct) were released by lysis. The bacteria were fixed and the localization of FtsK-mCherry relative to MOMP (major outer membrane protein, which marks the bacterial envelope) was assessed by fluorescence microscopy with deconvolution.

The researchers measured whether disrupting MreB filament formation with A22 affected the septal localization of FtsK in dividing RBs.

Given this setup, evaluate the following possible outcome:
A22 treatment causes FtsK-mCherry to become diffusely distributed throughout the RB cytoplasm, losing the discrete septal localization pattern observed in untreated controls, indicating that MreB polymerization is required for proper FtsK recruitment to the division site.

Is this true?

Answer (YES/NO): NO